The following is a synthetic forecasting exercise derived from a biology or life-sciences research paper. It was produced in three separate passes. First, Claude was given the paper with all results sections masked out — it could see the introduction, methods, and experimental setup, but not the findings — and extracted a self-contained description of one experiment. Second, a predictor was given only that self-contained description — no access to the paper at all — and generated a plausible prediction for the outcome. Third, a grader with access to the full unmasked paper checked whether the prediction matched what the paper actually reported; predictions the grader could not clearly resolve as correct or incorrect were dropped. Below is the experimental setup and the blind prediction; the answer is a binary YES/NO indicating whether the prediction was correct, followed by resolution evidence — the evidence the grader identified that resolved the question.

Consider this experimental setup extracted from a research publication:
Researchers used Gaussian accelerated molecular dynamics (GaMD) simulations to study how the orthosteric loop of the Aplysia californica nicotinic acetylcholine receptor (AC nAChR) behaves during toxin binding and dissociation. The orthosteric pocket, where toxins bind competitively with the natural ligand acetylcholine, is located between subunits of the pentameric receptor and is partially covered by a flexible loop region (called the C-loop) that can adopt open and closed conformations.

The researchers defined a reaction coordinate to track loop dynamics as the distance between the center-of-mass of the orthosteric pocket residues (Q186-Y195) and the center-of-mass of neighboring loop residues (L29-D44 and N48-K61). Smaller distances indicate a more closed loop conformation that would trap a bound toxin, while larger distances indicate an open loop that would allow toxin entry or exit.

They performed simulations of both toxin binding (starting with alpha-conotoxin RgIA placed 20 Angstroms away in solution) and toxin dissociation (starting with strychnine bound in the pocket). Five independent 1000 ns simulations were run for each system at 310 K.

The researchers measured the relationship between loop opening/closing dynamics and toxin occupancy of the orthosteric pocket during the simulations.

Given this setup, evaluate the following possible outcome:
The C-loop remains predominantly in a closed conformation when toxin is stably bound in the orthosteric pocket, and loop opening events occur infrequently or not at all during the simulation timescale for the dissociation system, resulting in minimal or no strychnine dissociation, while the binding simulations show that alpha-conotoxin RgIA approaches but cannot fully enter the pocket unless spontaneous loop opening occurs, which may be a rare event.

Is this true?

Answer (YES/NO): NO